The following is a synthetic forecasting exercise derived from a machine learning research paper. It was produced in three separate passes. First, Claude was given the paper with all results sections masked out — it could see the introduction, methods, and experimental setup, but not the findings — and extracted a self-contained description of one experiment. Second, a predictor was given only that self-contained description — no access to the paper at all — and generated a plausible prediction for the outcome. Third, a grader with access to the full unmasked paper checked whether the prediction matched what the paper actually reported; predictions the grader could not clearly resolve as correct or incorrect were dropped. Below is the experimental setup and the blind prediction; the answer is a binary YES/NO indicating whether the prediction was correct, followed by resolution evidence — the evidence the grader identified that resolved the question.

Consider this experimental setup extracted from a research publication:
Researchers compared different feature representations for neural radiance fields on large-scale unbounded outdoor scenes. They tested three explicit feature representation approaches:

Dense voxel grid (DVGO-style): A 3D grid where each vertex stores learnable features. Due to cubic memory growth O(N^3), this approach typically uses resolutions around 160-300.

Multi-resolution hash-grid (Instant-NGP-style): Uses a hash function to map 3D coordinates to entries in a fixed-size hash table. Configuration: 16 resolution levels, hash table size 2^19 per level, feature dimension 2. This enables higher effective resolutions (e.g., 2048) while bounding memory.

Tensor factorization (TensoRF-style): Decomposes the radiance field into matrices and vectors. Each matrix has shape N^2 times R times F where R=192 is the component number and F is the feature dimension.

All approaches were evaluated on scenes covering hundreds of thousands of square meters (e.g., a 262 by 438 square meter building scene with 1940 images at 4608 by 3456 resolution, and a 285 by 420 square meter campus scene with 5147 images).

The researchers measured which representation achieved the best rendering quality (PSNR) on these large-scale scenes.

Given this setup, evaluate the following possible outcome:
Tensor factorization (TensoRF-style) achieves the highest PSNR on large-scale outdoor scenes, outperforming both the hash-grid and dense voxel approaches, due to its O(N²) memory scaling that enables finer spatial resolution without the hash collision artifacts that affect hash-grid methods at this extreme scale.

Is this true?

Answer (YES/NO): NO